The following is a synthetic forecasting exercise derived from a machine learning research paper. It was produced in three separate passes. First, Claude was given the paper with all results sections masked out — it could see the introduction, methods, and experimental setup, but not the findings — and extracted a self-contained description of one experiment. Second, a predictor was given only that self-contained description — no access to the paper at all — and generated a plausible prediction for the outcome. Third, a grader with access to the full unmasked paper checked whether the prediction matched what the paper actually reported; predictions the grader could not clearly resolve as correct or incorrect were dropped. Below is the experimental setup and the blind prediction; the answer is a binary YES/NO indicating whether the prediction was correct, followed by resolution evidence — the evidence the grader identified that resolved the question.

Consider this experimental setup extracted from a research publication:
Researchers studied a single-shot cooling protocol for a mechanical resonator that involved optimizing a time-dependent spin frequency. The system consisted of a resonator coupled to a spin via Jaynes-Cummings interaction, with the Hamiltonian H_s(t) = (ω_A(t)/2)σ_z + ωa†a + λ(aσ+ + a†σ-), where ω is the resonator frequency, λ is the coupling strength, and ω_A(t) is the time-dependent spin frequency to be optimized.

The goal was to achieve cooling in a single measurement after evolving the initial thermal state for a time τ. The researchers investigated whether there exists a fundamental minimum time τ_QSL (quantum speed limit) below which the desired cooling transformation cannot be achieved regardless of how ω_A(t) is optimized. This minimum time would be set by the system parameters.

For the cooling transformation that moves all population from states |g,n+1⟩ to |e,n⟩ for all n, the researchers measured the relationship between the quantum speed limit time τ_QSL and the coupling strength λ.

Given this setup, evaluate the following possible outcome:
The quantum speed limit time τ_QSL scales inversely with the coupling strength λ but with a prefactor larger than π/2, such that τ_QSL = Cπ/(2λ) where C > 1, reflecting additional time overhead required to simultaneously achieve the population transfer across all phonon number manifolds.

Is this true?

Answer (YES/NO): NO